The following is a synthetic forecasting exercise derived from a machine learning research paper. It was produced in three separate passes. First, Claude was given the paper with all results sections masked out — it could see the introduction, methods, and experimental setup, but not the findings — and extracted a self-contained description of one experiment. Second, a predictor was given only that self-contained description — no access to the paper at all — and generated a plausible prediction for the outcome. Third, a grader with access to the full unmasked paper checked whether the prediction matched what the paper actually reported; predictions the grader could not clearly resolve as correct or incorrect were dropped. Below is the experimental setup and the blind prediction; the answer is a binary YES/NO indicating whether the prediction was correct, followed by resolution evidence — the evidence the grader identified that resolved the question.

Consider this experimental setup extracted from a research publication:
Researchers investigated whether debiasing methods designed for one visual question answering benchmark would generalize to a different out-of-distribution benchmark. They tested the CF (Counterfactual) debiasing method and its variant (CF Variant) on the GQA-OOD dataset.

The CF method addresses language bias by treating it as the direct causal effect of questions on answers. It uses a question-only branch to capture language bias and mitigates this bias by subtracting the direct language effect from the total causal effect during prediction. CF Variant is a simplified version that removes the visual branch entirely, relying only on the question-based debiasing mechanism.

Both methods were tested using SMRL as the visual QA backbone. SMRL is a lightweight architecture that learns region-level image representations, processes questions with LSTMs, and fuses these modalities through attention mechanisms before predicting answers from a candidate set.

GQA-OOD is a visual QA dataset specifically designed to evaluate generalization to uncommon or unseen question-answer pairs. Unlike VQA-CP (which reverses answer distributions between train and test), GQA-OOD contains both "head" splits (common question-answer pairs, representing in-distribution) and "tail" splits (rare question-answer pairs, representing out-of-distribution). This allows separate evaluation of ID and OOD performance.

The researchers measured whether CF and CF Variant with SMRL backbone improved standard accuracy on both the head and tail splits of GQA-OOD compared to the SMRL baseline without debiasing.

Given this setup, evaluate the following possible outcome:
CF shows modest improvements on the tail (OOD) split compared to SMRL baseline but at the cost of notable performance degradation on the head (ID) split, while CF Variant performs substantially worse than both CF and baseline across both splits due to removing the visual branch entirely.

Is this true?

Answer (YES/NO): NO